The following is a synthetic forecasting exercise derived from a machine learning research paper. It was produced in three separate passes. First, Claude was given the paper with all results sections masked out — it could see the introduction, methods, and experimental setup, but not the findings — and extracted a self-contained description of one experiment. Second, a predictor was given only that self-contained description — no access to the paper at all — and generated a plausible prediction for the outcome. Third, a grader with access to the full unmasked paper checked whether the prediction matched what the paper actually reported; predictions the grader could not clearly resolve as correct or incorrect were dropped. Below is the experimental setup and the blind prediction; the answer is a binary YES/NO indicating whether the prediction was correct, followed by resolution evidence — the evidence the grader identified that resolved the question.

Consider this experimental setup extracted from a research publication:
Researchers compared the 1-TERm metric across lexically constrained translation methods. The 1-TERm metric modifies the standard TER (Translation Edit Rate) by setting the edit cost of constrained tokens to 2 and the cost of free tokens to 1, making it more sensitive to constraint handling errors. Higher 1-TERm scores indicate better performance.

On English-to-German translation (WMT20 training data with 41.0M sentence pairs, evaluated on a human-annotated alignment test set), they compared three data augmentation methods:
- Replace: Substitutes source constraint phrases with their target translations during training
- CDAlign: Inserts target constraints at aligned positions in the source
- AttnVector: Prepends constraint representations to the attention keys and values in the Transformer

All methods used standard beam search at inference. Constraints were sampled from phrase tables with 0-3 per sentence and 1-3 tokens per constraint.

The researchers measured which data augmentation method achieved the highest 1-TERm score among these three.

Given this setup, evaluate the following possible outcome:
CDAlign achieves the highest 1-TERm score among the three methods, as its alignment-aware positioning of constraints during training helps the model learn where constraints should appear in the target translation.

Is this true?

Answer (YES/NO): NO